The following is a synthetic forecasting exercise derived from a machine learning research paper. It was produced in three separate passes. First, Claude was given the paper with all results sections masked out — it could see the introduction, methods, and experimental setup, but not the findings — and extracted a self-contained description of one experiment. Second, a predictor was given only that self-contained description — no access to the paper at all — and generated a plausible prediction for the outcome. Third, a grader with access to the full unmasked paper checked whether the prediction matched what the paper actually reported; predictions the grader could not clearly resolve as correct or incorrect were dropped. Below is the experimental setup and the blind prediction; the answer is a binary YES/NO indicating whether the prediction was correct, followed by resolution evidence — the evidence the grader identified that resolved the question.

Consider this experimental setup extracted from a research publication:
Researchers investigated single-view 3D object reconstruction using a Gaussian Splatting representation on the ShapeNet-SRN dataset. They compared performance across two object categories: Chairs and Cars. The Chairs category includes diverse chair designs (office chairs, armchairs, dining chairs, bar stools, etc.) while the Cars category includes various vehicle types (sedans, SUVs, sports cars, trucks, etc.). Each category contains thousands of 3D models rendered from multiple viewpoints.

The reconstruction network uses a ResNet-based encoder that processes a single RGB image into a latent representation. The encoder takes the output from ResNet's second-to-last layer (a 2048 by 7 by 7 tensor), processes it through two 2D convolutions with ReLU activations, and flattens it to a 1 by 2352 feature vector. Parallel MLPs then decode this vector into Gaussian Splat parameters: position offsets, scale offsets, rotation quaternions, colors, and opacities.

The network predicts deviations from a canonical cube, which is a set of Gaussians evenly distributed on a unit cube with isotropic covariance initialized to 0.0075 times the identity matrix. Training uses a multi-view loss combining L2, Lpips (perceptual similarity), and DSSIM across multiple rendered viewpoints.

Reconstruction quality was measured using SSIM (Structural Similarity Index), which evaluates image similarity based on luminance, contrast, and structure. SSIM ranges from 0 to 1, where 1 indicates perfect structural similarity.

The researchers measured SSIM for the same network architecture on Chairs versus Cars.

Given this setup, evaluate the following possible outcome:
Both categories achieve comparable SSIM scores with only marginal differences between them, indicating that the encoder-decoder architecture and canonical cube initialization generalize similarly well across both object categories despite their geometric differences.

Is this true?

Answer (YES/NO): YES